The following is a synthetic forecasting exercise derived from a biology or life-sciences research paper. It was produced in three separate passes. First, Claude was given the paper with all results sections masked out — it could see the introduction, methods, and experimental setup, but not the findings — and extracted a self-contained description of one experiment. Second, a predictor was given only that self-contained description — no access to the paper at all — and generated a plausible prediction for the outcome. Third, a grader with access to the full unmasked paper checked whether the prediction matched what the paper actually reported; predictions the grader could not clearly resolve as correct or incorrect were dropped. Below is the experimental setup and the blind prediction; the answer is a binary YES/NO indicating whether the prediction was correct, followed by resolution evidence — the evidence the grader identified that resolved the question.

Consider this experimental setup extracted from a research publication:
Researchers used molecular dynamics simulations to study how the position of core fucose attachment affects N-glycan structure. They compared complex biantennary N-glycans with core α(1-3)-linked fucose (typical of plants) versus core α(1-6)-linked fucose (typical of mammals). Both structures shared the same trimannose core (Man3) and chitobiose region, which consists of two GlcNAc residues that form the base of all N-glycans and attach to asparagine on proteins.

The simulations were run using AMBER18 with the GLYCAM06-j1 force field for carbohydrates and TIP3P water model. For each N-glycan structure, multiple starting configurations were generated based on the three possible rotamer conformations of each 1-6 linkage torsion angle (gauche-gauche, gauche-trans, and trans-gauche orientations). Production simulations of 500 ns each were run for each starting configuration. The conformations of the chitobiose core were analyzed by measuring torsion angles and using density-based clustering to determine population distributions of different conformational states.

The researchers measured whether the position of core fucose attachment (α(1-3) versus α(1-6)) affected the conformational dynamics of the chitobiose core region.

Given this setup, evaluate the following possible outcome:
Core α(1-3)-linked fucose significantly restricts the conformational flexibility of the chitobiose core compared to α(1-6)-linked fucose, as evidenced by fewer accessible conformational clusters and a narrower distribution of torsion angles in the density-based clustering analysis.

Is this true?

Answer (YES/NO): NO